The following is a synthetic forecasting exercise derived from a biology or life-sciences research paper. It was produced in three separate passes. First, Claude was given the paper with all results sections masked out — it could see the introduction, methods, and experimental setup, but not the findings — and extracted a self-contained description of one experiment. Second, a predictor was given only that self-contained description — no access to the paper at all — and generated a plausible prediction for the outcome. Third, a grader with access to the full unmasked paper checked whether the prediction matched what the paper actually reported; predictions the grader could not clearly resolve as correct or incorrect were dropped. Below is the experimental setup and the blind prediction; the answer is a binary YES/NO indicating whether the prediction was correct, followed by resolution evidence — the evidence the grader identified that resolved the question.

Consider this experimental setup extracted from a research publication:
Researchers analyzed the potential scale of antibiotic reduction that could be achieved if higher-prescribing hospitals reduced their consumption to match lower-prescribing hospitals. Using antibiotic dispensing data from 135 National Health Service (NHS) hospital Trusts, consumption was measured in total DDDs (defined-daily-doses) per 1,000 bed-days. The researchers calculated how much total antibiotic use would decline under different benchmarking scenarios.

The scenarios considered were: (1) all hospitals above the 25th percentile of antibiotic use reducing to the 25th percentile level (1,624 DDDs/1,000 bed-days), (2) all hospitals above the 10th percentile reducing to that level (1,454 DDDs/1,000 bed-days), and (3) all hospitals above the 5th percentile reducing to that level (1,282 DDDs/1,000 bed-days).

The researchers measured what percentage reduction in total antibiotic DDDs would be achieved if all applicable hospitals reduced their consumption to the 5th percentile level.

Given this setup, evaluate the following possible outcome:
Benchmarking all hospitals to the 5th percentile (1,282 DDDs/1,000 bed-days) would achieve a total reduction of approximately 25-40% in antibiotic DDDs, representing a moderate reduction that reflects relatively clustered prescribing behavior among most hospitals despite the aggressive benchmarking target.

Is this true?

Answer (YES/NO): YES